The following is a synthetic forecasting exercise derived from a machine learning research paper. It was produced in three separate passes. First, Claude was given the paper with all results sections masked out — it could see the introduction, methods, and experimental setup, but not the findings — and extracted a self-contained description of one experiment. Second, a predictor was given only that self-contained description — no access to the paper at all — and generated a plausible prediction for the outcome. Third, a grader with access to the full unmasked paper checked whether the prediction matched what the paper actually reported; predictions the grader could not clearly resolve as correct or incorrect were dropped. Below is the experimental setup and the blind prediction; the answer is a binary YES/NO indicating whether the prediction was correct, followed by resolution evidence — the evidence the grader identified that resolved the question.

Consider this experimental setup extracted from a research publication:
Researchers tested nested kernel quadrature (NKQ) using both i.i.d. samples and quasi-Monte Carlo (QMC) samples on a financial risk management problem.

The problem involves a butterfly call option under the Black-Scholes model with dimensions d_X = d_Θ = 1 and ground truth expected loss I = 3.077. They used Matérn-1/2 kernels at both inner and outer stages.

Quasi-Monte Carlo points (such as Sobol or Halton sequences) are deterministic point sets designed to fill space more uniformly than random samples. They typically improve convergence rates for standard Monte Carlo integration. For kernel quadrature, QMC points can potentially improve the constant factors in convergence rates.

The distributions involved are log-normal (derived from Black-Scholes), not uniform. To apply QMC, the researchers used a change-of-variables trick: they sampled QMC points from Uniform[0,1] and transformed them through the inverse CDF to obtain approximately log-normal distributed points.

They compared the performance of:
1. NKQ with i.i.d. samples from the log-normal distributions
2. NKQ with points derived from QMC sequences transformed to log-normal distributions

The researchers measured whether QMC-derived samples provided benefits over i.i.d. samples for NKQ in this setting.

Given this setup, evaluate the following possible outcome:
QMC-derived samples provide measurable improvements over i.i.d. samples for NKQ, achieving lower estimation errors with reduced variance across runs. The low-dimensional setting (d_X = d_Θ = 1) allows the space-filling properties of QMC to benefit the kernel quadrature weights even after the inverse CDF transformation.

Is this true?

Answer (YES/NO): NO